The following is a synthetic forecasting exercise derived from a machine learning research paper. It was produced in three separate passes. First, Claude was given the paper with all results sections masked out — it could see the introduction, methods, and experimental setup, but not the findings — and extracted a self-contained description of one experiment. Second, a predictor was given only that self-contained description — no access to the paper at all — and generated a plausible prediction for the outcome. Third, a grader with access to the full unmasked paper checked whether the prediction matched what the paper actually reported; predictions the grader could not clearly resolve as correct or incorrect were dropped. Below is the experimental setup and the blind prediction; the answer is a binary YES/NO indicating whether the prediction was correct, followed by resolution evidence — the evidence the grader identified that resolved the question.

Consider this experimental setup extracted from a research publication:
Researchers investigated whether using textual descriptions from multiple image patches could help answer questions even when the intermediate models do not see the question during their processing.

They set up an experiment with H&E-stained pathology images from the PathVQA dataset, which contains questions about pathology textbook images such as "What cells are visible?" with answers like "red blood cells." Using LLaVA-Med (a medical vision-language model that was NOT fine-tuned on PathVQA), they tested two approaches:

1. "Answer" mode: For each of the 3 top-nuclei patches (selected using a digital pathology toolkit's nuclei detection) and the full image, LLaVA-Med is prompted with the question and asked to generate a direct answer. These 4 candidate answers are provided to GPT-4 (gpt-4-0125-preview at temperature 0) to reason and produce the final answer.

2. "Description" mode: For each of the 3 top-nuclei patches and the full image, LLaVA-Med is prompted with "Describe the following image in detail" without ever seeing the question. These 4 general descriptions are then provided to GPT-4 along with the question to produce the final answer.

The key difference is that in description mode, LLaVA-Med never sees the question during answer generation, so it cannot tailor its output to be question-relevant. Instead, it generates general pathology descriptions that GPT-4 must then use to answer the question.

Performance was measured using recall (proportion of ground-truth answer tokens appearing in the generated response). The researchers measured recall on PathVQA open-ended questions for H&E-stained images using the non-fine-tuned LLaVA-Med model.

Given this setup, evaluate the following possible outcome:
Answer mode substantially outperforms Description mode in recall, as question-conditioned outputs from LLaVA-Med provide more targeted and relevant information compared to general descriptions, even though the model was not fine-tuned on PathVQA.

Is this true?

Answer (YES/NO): NO